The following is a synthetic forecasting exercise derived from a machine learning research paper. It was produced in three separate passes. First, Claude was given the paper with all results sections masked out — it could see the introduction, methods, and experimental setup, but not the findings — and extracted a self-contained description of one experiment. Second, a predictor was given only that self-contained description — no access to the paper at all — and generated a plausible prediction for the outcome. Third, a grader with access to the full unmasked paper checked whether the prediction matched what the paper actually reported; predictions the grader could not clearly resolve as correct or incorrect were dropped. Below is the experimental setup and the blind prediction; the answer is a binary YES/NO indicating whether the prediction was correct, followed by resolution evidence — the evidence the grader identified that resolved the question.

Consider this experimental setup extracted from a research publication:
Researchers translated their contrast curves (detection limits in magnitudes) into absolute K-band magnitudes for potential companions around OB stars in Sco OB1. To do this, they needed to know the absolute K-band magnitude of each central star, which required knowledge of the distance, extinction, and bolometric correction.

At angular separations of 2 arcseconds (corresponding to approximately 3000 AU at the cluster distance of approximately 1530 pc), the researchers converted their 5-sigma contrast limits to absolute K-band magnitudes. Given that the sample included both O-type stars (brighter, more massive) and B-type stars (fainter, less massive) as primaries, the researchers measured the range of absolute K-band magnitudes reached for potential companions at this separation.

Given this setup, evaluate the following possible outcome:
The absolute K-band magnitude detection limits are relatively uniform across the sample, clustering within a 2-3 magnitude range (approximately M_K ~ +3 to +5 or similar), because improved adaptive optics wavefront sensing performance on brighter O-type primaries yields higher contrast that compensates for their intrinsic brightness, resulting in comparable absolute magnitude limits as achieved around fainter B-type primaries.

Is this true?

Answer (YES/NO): NO